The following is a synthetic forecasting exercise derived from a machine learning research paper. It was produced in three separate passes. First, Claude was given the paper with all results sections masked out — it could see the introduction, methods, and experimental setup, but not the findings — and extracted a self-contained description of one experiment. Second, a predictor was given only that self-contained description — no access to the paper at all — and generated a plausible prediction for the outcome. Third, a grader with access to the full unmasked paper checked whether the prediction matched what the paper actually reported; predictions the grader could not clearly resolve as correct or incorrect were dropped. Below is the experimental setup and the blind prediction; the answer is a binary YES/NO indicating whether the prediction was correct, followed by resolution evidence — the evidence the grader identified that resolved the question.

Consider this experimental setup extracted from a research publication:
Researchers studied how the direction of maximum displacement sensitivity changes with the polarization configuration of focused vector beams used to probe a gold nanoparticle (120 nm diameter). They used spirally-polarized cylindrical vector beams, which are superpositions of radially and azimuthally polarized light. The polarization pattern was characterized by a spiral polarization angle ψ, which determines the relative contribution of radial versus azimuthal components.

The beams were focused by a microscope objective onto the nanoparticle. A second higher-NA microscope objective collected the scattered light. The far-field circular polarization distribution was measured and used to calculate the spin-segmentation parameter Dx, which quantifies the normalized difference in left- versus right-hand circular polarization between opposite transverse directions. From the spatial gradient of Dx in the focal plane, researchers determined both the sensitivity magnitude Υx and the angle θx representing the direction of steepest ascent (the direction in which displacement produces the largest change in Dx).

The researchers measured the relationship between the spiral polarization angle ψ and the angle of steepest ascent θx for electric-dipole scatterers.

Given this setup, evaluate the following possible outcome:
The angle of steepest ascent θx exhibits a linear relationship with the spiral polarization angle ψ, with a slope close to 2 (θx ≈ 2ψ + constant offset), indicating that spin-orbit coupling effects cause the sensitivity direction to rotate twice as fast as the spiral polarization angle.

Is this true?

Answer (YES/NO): NO